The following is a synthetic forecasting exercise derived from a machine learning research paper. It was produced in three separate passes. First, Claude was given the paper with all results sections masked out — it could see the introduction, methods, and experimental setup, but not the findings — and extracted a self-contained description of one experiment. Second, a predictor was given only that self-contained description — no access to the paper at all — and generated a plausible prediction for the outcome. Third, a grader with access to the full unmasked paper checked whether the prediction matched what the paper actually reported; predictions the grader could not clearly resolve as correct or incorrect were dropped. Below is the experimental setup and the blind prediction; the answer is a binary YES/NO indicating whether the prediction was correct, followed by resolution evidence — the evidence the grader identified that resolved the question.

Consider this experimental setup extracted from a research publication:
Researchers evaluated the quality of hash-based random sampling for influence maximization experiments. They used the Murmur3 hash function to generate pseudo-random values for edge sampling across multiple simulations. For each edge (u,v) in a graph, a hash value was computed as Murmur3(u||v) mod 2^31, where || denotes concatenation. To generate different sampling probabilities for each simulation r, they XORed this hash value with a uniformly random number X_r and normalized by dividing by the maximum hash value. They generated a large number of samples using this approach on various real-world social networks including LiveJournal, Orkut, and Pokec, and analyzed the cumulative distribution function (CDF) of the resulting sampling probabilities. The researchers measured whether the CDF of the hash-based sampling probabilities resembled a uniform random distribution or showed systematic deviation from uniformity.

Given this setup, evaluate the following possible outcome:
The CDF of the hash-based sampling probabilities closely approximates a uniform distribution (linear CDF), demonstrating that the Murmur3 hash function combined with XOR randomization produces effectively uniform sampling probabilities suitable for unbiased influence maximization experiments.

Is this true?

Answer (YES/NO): YES